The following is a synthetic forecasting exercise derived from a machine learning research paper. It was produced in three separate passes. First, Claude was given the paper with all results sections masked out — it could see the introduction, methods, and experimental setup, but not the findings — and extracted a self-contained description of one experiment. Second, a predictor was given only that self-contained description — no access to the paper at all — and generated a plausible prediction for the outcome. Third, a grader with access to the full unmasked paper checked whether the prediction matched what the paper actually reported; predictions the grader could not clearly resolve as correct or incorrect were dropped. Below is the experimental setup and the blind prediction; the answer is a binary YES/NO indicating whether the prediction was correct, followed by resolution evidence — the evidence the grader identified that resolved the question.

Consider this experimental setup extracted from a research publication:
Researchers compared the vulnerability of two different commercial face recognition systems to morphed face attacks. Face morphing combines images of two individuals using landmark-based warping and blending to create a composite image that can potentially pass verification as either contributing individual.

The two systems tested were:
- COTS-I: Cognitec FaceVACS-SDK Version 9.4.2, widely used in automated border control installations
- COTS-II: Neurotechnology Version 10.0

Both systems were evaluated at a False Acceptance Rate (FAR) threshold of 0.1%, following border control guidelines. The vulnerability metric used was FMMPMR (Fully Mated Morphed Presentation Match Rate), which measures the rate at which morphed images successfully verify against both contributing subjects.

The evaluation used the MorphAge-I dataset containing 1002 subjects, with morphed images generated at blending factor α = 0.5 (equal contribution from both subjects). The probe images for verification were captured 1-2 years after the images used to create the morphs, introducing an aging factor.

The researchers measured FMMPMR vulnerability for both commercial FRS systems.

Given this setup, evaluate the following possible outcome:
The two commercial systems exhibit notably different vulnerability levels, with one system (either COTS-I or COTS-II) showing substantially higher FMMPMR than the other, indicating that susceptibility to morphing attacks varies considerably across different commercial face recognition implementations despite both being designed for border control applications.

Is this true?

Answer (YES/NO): YES